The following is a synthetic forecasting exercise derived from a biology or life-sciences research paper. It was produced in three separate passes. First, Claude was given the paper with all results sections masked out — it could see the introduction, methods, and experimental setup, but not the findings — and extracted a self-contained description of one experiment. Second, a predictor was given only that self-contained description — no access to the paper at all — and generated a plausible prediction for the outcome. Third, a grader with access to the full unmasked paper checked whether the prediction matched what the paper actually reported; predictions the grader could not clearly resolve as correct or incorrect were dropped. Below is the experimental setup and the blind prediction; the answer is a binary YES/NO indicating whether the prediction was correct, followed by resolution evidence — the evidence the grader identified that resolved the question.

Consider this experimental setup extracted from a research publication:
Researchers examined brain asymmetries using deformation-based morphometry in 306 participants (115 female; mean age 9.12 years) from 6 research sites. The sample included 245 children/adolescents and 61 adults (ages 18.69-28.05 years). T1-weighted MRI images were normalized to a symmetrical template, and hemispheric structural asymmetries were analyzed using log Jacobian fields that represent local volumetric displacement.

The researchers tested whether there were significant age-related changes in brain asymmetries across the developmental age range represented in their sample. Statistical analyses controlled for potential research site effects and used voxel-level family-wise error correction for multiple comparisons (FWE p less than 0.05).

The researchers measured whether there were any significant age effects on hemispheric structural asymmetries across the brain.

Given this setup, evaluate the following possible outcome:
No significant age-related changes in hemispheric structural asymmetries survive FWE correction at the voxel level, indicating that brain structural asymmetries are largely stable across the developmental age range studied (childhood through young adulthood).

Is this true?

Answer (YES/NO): YES